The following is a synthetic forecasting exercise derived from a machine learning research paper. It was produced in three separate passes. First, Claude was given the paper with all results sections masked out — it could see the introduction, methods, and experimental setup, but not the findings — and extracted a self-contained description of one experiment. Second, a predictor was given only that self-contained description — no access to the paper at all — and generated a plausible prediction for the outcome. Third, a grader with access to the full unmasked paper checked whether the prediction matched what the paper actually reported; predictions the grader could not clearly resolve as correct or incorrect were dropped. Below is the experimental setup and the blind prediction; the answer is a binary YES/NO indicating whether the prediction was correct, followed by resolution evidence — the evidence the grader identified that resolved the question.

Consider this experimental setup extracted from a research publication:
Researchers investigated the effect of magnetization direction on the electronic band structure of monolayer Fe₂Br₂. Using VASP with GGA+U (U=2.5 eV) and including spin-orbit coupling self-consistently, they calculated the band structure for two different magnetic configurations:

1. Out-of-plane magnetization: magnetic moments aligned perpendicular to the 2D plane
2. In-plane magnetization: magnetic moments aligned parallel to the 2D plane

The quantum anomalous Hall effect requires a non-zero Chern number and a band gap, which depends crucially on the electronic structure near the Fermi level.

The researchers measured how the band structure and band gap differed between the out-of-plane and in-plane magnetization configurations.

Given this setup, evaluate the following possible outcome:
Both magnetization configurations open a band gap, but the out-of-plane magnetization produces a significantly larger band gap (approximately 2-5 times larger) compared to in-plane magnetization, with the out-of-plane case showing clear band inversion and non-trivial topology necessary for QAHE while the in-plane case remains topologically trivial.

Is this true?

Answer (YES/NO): NO